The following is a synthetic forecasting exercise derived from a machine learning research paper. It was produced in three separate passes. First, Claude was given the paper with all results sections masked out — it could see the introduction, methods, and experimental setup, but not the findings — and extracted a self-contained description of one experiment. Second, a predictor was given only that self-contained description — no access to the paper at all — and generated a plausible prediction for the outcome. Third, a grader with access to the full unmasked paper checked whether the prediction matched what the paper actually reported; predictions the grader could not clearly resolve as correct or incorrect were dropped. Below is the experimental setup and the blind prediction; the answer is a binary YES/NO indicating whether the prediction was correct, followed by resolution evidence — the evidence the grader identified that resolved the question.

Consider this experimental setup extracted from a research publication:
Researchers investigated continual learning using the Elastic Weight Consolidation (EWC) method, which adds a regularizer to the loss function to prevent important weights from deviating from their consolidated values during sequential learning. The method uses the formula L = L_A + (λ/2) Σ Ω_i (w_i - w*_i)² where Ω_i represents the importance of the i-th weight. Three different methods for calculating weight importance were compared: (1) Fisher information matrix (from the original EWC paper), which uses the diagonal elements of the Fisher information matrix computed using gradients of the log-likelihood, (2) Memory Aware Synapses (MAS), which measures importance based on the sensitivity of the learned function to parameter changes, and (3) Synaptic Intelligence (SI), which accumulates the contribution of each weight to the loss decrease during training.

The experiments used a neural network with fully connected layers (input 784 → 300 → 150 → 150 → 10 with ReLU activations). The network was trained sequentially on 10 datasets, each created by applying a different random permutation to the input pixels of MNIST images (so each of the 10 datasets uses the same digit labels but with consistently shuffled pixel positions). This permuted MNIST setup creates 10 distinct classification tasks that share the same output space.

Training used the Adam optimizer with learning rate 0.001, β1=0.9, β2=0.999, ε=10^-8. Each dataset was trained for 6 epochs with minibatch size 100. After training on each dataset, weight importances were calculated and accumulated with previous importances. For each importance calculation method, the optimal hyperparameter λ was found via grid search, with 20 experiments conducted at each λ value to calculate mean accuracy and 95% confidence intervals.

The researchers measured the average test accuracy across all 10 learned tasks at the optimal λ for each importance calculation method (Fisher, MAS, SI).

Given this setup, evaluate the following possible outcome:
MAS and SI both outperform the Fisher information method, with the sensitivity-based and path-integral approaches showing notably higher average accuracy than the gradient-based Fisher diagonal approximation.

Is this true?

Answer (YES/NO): NO